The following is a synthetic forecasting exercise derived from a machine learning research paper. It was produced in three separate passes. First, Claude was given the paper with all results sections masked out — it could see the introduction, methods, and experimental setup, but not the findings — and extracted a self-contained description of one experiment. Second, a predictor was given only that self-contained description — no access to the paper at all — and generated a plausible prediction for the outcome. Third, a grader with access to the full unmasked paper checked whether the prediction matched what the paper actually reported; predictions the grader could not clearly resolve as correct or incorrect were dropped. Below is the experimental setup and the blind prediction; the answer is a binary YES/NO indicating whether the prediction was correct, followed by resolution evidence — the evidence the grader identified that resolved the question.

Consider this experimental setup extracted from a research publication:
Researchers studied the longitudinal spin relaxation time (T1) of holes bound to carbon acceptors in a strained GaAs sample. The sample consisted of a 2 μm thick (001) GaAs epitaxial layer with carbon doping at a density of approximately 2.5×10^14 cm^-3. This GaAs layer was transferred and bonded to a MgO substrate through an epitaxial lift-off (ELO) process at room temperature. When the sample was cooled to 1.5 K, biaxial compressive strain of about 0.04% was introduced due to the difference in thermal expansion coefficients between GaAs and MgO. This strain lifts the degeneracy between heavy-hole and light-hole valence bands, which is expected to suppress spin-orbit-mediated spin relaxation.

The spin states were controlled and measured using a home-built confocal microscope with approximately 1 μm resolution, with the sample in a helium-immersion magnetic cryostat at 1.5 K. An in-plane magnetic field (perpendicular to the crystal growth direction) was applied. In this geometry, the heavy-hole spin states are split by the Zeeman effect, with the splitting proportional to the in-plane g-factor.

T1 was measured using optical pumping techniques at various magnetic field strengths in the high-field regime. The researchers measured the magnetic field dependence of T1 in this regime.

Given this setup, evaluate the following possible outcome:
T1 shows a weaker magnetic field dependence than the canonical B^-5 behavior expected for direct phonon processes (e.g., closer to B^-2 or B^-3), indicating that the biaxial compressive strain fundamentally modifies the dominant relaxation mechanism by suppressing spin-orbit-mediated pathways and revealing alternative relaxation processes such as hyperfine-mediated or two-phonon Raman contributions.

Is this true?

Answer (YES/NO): NO